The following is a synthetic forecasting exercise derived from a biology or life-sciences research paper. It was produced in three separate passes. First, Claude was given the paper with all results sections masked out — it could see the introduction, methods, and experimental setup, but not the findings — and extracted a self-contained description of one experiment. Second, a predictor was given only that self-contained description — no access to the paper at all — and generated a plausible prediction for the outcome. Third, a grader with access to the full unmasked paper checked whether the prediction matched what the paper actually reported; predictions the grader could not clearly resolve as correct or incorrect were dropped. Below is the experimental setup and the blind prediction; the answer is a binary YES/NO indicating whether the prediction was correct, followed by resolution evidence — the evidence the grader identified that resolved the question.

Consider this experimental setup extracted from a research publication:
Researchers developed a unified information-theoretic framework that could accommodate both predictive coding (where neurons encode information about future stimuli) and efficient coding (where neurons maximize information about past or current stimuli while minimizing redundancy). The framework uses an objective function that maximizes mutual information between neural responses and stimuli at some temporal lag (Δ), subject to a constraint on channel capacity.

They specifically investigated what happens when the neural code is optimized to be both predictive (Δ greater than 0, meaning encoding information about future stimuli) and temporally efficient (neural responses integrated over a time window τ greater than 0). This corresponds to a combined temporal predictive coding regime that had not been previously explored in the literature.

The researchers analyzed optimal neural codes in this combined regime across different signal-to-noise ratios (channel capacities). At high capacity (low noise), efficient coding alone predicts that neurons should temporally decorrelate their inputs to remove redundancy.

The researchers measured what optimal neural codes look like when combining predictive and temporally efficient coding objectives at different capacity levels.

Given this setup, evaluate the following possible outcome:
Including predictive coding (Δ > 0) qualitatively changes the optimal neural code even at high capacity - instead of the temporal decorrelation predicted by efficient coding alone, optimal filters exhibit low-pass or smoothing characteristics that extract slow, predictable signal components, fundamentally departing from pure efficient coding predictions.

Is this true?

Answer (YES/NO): NO